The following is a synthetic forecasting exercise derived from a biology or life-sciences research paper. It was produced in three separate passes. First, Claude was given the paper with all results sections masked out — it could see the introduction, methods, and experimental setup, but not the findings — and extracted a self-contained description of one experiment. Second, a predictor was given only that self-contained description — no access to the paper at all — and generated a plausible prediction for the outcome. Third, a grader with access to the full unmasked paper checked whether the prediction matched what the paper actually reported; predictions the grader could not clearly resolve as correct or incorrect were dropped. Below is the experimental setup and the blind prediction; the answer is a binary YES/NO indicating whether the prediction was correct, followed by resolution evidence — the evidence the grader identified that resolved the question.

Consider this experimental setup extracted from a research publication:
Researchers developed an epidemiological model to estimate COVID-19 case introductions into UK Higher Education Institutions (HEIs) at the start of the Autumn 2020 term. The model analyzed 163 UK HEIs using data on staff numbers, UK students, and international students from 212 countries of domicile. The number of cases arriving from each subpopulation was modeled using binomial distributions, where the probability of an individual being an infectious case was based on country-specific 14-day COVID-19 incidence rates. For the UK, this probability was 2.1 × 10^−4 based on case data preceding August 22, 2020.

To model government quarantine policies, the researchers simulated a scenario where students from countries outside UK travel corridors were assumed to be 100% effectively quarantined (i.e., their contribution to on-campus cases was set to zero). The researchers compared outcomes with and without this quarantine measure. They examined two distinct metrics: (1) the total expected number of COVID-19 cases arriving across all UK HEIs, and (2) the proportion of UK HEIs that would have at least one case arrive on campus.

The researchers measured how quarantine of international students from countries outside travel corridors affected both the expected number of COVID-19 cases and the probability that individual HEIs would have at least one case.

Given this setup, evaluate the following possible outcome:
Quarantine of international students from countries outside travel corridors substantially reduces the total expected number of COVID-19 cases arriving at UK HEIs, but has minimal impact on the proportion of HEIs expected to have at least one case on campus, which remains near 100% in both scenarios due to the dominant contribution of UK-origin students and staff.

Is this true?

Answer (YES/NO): NO